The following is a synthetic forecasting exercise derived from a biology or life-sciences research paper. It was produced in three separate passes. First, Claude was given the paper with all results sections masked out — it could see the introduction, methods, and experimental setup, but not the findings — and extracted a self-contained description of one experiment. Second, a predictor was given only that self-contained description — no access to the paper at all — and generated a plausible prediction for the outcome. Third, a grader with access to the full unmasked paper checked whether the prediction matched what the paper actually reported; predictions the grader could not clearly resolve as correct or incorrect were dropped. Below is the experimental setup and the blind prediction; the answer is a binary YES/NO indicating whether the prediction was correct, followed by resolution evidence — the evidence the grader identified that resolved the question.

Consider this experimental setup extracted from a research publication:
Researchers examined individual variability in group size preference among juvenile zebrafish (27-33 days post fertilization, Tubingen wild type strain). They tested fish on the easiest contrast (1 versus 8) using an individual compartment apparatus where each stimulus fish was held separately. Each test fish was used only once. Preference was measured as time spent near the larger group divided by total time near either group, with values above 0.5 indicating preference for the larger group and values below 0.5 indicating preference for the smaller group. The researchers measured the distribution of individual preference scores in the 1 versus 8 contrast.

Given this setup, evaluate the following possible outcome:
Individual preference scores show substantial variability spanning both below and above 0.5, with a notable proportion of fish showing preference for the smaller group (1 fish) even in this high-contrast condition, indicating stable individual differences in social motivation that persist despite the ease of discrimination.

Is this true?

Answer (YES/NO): NO